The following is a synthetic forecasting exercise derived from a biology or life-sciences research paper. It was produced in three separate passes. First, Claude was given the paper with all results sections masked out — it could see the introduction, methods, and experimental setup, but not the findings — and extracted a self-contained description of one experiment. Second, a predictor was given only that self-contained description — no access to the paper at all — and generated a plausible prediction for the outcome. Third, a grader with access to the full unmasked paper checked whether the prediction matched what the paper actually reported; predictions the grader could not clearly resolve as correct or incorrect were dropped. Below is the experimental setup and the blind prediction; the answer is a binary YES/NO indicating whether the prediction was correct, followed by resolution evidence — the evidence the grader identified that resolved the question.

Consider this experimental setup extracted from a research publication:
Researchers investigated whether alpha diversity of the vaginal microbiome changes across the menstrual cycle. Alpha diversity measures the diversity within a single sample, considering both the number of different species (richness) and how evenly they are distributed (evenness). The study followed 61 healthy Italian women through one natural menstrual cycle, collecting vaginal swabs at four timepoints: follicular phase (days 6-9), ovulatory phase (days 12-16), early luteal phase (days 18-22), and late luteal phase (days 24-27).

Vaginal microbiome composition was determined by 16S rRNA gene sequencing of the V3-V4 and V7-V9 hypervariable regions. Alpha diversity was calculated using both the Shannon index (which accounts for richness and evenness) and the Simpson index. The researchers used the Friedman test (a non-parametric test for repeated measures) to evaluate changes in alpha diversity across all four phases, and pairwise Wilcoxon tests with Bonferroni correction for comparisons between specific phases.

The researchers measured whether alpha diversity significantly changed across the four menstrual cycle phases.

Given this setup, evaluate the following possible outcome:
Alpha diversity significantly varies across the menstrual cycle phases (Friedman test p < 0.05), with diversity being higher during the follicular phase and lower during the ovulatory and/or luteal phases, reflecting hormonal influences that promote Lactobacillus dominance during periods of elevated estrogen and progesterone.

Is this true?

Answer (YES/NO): NO